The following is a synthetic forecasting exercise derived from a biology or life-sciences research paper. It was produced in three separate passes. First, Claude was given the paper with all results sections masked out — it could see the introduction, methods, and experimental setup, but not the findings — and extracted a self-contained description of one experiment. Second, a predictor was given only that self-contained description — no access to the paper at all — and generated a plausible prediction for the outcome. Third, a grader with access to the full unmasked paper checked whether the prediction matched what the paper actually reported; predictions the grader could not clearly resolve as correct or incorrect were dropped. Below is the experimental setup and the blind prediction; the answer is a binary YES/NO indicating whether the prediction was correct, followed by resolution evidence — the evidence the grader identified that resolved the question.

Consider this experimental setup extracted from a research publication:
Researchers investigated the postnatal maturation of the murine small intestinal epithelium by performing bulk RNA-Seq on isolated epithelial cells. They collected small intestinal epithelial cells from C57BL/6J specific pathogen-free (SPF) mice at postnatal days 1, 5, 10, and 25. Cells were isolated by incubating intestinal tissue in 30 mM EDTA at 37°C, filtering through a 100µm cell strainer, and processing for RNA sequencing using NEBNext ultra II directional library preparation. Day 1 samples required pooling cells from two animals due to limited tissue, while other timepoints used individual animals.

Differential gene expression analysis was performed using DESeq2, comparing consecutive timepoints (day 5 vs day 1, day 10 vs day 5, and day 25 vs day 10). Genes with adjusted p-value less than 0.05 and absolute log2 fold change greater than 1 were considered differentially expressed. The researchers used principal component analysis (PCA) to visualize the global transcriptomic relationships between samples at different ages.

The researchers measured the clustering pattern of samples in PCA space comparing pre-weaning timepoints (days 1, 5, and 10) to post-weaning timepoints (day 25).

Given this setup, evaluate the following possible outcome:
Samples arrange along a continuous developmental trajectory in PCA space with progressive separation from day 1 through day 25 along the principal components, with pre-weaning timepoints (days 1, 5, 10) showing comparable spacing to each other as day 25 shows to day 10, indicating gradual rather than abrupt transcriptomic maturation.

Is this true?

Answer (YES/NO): NO